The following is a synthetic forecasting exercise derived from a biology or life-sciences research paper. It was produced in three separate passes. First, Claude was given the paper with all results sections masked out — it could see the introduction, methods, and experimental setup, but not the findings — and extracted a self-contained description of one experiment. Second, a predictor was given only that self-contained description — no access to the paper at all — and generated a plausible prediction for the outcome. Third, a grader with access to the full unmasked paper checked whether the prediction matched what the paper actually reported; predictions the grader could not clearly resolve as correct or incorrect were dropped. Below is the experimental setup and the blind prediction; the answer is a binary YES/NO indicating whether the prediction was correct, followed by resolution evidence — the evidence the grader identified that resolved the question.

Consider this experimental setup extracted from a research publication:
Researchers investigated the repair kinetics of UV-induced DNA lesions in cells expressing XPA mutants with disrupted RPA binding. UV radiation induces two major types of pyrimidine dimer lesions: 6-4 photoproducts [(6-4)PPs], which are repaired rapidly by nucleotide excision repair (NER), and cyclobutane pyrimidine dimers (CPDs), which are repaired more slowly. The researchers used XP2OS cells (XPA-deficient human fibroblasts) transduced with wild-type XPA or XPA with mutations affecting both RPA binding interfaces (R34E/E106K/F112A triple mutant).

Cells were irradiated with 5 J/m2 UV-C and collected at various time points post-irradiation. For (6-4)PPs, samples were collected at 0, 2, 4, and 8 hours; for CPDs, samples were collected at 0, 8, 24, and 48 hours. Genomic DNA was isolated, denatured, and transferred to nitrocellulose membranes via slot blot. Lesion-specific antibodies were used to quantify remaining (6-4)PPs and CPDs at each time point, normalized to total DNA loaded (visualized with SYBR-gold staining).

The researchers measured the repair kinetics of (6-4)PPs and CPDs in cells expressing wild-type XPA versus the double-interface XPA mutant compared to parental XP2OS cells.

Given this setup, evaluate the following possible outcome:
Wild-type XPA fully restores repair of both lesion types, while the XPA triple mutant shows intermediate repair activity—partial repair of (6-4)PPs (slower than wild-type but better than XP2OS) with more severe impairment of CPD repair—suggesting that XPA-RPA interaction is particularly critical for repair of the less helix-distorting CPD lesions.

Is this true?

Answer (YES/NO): NO